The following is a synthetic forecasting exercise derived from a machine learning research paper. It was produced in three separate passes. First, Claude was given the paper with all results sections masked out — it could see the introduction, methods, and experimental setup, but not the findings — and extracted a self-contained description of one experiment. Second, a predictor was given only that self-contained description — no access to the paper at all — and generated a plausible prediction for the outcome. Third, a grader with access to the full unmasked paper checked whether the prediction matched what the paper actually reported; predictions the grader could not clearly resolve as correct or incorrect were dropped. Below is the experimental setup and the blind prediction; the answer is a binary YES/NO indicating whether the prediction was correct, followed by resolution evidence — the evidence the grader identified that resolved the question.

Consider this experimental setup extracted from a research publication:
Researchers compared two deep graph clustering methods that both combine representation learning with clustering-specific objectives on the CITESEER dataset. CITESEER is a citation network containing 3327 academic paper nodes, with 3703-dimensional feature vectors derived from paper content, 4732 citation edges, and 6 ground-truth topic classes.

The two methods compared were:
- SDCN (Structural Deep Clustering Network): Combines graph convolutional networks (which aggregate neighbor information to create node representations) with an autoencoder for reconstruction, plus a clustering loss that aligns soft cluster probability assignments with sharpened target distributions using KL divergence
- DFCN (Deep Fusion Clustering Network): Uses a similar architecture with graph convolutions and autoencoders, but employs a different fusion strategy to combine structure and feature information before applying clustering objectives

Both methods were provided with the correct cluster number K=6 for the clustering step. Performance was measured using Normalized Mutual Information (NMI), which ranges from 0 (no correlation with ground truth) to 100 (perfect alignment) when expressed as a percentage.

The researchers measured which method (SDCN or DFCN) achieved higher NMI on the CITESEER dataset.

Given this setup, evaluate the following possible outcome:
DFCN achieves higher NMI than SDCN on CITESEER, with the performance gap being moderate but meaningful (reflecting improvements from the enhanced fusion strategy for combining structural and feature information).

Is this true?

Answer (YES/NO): YES